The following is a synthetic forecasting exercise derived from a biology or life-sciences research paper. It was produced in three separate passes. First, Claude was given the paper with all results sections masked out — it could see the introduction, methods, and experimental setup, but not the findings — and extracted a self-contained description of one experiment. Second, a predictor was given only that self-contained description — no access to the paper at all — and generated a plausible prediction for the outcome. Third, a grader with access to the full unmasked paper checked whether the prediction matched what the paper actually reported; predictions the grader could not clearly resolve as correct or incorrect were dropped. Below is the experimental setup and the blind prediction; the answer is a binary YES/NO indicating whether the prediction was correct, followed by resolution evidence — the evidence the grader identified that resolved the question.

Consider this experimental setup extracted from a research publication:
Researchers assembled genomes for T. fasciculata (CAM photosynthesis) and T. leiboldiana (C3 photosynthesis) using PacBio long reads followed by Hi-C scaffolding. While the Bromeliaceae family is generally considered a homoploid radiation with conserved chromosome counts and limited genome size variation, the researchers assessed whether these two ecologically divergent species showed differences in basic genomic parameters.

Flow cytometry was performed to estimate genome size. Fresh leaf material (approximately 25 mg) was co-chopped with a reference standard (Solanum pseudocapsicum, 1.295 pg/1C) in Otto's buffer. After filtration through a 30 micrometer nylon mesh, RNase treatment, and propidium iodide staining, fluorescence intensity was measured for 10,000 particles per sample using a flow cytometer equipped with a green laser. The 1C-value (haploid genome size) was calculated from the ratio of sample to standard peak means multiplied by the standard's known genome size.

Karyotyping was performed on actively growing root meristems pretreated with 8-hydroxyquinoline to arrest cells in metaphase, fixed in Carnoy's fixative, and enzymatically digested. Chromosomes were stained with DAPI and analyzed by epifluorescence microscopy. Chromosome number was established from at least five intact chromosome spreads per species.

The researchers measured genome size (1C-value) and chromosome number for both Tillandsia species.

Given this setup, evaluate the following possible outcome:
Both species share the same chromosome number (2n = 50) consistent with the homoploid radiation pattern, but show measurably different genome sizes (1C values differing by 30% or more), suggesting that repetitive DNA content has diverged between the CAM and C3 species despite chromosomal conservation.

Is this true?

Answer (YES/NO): NO